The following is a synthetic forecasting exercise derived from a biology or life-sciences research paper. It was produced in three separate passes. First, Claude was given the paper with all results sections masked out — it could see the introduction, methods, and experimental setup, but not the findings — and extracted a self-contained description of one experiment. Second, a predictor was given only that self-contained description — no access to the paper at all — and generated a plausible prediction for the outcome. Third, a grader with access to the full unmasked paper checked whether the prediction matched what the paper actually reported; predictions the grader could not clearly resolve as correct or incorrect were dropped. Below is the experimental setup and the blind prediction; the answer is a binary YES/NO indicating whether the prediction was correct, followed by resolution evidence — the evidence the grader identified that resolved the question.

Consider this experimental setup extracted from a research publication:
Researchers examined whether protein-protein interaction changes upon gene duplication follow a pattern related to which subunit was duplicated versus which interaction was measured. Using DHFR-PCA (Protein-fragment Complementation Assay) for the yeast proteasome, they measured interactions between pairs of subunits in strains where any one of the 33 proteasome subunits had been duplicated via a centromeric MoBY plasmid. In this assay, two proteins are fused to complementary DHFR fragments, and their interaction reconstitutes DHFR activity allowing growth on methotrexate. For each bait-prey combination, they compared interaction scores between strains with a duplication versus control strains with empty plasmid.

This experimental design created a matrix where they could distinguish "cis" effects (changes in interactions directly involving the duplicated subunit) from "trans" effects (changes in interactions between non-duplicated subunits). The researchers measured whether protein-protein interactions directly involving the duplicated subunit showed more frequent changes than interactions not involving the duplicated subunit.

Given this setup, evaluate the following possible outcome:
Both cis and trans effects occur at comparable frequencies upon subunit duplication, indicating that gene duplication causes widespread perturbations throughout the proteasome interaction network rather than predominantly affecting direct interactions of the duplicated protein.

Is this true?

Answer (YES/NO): NO